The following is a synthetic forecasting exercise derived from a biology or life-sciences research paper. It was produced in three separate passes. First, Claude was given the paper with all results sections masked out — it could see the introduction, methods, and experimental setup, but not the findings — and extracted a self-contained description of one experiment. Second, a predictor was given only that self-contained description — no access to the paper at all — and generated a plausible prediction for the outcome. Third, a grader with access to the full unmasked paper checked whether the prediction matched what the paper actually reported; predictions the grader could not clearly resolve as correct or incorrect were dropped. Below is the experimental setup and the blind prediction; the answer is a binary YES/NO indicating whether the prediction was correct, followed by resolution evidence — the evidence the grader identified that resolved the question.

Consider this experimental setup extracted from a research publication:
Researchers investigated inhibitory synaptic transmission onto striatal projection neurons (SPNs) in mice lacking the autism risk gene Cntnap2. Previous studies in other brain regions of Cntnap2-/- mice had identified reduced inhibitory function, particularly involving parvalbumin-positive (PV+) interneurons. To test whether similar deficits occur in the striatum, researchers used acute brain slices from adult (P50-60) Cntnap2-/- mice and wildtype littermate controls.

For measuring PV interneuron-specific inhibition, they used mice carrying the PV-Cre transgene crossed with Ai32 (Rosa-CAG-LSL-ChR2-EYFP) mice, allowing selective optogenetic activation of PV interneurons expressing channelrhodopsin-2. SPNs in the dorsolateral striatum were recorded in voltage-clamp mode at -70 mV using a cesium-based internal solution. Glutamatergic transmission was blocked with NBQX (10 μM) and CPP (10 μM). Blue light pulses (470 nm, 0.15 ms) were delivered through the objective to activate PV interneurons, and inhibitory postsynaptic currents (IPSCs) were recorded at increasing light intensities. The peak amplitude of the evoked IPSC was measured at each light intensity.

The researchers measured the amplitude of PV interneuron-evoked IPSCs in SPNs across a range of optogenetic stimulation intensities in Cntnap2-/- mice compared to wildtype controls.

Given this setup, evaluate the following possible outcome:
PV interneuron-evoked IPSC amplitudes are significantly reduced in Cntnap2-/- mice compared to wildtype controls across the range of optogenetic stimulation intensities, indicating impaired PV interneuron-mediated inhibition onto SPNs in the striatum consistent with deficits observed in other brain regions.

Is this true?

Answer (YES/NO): NO